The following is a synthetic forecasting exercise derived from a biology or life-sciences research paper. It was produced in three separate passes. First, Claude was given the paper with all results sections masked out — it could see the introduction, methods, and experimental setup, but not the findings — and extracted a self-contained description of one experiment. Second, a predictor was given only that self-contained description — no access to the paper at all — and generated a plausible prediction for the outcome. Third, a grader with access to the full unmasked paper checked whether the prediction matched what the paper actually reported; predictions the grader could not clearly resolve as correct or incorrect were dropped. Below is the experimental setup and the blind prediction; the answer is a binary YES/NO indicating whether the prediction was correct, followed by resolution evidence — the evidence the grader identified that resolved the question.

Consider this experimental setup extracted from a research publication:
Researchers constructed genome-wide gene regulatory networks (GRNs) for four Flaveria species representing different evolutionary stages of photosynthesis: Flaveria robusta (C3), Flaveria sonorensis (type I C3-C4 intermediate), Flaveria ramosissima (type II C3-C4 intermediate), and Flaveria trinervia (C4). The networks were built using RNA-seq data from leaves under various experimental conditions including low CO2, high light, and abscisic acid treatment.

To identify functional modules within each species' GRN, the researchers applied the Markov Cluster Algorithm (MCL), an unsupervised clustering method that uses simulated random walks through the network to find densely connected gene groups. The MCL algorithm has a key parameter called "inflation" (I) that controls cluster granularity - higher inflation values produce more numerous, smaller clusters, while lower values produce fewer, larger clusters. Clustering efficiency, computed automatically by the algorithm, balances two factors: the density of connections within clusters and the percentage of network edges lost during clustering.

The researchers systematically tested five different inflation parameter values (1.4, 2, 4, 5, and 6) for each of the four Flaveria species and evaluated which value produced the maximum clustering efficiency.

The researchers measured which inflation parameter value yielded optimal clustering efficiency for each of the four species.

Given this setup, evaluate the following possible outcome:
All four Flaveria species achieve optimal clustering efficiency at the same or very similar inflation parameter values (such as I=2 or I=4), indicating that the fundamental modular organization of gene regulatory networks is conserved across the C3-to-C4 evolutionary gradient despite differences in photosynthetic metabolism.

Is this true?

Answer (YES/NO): YES